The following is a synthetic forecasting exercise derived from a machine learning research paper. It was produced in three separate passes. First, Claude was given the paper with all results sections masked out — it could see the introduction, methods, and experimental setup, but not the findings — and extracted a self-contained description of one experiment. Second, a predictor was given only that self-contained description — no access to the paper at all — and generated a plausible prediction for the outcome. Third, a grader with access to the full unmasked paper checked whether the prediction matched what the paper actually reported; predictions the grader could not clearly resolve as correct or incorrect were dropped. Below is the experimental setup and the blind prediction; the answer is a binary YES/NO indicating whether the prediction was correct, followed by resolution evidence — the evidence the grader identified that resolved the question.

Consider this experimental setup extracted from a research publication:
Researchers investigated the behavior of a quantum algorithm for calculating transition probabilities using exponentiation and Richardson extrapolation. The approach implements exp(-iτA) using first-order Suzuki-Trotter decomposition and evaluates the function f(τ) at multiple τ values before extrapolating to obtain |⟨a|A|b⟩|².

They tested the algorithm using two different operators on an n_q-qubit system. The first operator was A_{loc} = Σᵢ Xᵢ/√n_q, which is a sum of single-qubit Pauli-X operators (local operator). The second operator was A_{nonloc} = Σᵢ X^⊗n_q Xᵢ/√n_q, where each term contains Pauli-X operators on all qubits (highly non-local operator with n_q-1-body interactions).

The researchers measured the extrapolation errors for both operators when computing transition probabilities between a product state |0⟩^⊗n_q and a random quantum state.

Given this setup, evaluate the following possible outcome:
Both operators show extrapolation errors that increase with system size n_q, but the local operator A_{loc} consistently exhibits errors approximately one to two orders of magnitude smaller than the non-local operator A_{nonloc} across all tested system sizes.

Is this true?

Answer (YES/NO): NO